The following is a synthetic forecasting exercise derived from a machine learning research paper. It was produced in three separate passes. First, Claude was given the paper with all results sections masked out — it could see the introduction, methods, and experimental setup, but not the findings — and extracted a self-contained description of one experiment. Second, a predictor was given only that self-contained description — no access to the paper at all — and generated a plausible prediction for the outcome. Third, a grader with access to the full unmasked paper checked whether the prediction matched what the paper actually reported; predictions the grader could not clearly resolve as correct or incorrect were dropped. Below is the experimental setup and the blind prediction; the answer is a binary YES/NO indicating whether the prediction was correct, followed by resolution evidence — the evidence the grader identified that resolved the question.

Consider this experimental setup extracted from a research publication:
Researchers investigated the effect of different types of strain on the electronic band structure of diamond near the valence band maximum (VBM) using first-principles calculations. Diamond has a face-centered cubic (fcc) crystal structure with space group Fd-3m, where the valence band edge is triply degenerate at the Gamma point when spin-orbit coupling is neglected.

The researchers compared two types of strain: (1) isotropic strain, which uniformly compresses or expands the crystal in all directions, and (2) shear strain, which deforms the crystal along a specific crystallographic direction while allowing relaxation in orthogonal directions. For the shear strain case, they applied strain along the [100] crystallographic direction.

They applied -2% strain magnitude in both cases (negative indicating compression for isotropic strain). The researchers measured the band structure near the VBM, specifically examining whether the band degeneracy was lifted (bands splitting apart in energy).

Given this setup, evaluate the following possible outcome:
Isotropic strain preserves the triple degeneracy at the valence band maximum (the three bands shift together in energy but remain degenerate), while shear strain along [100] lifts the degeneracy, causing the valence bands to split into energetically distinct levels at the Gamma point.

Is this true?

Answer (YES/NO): NO